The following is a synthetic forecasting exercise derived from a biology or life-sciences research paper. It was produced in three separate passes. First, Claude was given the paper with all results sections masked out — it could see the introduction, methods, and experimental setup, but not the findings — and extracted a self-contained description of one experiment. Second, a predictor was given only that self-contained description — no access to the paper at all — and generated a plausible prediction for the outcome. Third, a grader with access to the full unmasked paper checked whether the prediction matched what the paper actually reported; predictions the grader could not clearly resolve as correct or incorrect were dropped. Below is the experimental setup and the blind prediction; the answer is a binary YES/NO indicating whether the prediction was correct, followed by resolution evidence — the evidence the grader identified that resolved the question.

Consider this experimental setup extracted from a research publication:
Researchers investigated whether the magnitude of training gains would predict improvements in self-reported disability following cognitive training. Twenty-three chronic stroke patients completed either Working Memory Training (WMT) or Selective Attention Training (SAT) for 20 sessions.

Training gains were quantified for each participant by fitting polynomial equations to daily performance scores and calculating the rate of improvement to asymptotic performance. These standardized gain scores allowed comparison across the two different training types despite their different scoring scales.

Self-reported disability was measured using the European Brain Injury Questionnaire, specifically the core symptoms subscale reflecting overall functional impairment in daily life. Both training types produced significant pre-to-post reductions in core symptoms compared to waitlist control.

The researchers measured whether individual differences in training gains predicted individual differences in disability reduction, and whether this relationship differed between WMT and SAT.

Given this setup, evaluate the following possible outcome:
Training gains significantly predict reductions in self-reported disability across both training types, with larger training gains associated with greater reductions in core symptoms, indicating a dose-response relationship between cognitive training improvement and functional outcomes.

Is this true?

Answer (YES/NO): NO